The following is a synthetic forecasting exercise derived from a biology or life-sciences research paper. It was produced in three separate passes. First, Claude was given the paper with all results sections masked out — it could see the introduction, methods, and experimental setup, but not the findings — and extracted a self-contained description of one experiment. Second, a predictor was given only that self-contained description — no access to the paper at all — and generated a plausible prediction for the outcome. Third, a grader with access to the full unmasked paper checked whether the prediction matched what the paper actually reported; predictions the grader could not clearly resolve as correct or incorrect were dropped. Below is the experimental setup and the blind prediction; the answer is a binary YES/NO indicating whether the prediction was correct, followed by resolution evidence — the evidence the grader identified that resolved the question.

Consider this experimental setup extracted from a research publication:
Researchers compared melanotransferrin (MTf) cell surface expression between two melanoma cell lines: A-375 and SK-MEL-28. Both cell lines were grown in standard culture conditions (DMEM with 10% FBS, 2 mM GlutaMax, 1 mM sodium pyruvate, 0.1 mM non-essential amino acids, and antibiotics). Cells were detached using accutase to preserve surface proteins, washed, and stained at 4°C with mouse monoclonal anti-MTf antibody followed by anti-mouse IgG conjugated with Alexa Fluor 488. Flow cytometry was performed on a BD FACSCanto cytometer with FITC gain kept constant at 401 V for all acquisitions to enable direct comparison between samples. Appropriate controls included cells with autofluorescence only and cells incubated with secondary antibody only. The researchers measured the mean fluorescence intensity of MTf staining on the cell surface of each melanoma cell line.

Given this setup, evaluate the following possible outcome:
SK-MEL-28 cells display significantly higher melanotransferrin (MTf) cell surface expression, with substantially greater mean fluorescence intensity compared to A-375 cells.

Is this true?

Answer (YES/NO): YES